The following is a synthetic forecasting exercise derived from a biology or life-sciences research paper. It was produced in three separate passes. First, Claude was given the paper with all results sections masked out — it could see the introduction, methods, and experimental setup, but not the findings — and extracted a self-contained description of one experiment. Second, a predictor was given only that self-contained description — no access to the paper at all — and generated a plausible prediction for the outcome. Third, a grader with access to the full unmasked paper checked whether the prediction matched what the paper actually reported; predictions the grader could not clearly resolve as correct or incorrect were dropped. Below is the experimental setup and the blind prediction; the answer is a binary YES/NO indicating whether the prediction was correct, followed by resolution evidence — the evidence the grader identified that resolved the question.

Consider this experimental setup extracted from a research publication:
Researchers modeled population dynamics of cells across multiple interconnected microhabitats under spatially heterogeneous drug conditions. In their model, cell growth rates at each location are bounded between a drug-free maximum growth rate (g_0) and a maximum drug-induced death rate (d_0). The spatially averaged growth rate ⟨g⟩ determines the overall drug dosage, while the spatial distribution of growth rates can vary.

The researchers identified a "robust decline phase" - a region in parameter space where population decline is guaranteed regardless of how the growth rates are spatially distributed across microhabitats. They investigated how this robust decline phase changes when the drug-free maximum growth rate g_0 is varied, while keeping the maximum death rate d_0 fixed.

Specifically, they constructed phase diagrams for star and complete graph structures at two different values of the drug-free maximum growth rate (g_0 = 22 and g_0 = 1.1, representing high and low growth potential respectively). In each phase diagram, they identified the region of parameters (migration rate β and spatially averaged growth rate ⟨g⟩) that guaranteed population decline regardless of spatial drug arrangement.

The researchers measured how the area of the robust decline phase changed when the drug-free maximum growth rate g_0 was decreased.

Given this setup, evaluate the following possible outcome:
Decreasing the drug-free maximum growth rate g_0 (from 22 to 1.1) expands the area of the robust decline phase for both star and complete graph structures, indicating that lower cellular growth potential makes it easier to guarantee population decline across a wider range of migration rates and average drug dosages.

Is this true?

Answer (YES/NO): YES